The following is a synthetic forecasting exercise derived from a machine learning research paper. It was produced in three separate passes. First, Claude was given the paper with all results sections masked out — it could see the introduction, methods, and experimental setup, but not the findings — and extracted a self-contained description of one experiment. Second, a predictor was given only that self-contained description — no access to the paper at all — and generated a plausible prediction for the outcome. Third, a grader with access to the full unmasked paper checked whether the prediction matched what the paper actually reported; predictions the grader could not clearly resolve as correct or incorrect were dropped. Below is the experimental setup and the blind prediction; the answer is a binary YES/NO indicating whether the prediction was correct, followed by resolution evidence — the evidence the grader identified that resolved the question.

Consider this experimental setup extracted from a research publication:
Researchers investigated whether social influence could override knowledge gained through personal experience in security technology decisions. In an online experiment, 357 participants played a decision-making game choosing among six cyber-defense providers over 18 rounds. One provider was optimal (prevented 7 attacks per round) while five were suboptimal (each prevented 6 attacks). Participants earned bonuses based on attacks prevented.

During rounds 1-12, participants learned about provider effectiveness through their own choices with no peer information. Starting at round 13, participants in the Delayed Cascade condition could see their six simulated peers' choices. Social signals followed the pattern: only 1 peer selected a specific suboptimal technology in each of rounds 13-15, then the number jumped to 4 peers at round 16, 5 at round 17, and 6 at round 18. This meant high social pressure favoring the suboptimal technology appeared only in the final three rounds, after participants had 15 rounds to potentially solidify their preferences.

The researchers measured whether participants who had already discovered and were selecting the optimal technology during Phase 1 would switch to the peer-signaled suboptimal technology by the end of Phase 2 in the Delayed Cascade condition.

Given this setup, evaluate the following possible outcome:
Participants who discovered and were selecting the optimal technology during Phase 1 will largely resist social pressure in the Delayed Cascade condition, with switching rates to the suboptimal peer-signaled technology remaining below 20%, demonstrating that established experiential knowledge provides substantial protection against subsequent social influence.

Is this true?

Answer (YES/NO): NO